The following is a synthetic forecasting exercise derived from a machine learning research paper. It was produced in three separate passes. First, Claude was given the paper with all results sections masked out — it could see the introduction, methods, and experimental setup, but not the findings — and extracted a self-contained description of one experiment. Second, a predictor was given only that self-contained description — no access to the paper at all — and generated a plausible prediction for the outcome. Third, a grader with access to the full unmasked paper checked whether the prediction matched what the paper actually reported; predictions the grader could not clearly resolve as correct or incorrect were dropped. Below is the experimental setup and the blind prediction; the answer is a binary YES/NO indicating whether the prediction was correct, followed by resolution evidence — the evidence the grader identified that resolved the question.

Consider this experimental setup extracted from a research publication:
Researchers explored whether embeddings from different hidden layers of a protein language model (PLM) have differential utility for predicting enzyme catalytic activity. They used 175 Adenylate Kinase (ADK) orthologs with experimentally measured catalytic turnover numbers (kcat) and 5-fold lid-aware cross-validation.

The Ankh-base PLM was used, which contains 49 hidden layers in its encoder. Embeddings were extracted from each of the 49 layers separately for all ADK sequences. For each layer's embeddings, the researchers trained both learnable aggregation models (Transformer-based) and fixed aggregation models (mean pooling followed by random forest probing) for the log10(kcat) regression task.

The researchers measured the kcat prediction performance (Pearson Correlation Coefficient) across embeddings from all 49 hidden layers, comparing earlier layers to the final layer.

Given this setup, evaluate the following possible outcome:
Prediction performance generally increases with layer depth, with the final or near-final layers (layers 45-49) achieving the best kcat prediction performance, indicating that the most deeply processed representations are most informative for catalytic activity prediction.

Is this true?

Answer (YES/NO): NO